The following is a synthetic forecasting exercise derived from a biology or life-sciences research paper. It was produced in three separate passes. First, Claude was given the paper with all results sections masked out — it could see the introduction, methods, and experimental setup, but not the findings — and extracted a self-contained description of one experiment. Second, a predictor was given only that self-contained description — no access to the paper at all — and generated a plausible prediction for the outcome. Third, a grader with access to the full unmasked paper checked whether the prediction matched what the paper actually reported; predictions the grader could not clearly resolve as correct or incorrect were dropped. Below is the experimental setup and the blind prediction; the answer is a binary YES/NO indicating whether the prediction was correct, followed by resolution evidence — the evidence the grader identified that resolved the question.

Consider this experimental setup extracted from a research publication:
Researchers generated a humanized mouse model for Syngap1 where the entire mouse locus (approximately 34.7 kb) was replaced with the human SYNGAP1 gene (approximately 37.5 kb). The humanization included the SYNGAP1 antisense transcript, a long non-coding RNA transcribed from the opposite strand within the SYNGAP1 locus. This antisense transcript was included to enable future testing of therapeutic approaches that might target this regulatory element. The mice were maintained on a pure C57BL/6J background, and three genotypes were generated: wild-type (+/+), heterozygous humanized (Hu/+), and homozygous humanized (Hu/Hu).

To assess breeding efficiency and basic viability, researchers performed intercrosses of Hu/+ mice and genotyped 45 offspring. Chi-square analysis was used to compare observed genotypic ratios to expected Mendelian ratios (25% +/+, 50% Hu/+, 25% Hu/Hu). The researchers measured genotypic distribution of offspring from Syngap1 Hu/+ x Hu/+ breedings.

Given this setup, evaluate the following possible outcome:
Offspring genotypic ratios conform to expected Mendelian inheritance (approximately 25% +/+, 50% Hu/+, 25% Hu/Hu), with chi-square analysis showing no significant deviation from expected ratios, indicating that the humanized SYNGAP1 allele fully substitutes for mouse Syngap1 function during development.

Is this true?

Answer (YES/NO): YES